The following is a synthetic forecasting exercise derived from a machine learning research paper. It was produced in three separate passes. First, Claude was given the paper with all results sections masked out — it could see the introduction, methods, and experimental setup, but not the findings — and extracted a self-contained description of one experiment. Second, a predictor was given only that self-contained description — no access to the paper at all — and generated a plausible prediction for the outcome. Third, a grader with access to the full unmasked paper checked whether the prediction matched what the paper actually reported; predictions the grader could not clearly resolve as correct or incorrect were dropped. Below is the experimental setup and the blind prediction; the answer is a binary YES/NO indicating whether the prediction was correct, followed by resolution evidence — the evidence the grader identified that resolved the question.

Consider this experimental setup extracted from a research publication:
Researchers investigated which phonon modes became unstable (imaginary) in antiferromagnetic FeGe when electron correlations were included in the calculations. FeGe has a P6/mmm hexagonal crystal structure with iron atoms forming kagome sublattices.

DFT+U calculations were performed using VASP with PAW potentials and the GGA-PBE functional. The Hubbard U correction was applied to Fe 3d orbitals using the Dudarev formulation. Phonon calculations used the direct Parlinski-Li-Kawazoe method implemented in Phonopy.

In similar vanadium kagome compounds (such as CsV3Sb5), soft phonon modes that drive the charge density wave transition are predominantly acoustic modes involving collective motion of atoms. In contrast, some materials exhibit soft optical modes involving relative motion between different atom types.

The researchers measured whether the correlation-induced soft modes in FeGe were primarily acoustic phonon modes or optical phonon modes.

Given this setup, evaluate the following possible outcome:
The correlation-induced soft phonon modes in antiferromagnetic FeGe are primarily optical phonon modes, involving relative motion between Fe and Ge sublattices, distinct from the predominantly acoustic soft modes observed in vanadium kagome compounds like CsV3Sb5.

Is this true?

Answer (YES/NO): YES